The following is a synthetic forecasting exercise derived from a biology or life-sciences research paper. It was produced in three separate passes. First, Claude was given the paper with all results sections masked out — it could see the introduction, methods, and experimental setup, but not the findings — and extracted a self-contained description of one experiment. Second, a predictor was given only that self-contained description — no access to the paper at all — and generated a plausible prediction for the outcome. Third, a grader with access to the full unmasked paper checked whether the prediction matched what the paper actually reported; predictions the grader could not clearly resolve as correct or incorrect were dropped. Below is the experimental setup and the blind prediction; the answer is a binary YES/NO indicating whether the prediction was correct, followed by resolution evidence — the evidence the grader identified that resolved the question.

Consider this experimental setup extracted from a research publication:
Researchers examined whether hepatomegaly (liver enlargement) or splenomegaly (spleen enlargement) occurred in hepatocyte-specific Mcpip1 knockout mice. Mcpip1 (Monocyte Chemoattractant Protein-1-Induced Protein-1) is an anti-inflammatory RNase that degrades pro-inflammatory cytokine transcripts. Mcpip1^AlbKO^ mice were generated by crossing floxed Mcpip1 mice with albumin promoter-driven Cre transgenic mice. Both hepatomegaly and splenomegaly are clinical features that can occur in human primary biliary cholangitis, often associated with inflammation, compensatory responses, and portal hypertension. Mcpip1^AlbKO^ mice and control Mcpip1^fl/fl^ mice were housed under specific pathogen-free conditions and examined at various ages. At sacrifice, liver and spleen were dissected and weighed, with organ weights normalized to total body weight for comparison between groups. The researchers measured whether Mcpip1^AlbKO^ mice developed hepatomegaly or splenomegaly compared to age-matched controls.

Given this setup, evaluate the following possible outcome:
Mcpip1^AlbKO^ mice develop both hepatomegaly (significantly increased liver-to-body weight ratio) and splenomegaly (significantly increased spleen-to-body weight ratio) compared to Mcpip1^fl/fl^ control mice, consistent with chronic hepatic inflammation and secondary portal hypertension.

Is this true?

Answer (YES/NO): YES